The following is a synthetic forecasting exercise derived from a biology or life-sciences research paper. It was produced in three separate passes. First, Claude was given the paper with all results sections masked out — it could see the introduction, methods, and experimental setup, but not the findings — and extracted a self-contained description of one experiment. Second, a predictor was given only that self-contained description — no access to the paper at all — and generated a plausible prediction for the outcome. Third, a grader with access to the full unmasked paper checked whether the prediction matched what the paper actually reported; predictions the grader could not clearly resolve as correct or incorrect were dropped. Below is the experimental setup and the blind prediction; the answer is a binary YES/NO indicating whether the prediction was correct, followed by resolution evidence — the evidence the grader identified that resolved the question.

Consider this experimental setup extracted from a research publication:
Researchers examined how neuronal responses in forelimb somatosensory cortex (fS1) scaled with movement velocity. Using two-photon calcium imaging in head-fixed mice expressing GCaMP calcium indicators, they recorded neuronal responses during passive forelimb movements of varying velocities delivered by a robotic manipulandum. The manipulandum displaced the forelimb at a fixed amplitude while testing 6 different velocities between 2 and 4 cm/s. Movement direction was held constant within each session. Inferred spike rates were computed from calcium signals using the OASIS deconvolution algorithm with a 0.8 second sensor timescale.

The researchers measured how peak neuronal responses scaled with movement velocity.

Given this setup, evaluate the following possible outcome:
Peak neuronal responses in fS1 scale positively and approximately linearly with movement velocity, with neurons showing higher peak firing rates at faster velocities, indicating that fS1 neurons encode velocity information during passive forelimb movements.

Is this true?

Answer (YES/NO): NO